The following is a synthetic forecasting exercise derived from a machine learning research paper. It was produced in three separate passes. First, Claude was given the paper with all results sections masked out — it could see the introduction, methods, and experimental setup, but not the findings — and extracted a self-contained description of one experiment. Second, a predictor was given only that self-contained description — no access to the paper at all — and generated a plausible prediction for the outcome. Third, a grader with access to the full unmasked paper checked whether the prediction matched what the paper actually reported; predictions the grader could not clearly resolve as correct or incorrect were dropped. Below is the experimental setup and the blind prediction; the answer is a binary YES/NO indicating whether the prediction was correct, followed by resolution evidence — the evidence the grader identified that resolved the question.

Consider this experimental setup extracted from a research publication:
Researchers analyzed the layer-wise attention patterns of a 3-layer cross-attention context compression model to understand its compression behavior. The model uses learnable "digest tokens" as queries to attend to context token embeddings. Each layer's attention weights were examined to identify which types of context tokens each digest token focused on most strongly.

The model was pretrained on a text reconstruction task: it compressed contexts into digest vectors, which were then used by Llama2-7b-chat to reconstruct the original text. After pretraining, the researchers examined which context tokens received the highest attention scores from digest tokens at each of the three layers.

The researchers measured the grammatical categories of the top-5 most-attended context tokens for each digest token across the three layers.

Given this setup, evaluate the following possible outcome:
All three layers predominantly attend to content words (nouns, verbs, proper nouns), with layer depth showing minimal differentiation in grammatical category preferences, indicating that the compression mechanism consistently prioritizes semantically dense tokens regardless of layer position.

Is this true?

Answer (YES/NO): NO